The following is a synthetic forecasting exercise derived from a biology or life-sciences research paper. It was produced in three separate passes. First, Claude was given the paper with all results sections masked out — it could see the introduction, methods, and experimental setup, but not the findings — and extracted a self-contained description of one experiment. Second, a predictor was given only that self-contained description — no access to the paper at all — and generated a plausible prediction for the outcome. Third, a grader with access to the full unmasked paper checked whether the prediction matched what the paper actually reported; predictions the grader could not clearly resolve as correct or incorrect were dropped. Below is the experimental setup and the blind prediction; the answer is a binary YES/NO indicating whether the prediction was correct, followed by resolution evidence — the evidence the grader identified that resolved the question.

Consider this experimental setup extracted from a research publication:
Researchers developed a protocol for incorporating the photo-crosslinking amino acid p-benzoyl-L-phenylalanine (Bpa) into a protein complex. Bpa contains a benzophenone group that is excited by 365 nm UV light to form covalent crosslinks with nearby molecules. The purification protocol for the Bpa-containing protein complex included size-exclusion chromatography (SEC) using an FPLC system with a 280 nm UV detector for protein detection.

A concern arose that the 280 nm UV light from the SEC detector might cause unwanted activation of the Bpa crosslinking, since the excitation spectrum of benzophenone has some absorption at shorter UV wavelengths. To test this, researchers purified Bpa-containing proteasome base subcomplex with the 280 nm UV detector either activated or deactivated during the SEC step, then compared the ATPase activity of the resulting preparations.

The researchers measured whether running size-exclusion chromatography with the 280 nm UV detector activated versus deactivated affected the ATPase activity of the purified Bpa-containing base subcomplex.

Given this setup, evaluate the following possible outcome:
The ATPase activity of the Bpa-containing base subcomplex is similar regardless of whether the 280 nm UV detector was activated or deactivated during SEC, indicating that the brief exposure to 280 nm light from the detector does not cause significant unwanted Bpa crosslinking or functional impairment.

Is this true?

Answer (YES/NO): YES